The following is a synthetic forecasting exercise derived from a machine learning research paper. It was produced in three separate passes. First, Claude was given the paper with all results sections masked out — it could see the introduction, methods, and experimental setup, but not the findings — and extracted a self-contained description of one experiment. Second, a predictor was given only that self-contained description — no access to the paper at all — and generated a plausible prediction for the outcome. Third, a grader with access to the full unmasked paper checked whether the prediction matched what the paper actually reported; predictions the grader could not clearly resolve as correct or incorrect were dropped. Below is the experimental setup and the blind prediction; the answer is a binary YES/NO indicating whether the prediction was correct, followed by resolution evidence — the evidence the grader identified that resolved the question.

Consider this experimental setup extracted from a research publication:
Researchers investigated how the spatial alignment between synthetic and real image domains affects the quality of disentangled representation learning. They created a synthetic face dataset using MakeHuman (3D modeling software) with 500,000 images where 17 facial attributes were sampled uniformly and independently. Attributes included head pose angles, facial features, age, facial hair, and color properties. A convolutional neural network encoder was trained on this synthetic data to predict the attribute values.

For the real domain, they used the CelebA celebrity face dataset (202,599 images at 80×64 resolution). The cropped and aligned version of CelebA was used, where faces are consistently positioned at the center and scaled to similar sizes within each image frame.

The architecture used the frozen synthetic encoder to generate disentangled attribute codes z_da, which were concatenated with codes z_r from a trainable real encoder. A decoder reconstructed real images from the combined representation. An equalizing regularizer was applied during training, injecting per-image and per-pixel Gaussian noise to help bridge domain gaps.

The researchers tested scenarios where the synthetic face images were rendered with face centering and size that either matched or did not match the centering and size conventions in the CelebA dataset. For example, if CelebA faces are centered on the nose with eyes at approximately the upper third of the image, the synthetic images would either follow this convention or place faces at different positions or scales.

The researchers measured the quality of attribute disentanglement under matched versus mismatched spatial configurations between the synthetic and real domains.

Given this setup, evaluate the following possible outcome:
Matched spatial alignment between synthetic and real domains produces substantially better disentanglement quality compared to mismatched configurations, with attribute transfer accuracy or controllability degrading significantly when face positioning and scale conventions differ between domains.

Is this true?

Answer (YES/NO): YES